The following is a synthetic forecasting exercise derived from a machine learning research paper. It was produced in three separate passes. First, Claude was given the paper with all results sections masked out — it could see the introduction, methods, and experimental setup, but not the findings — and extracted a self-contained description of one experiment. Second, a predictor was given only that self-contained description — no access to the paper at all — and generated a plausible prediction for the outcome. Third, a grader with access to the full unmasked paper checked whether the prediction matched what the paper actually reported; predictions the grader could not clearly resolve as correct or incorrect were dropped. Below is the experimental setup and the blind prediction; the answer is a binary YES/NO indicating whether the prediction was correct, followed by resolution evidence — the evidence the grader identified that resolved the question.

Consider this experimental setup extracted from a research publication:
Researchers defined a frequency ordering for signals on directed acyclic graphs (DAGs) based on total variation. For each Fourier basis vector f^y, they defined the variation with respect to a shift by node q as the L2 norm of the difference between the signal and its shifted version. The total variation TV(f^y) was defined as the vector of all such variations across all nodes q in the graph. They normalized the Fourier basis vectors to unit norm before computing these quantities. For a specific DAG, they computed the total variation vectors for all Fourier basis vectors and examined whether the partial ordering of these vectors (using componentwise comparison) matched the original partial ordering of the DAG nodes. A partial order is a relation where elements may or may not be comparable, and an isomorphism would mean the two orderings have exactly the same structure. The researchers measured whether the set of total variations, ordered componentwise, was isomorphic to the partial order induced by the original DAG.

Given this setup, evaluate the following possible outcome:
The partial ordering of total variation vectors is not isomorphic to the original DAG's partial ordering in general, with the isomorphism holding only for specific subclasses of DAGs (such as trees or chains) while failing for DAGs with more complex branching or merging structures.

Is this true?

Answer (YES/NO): NO